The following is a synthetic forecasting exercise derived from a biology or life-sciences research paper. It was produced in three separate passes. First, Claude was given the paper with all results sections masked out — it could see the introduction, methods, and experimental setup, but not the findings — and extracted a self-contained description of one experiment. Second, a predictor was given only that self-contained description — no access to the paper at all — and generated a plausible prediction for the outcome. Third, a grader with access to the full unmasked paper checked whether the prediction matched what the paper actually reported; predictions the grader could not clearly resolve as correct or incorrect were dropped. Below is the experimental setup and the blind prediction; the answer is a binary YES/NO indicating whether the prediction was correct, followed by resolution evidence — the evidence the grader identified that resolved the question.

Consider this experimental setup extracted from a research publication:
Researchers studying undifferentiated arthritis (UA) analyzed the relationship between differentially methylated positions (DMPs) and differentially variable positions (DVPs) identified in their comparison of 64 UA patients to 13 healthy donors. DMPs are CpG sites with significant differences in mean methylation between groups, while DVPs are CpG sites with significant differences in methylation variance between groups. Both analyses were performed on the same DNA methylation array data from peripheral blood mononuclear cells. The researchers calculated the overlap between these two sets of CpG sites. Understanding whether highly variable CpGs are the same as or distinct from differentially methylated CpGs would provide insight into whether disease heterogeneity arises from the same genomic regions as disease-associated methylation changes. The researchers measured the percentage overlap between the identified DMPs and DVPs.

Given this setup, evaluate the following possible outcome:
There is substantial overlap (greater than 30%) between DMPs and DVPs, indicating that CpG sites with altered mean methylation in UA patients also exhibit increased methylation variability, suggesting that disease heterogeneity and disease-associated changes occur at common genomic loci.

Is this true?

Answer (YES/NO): NO